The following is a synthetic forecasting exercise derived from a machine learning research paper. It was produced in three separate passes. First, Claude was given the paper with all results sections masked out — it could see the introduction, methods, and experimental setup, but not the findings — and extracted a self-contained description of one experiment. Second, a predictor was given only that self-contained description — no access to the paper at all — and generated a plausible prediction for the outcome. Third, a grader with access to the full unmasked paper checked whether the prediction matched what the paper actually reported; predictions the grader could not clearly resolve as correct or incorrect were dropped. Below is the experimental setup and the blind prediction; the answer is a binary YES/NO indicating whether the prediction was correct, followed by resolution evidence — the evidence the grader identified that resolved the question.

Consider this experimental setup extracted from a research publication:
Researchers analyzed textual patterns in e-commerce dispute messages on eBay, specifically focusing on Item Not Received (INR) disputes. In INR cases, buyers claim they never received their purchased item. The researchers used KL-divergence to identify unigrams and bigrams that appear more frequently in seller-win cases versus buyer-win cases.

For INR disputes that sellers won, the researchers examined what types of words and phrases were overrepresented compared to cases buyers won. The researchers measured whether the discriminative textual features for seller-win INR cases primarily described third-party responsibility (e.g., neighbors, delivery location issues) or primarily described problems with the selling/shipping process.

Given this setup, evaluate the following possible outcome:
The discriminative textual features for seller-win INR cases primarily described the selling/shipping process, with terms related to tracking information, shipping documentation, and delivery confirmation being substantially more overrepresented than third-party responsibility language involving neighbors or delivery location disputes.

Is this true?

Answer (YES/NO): NO